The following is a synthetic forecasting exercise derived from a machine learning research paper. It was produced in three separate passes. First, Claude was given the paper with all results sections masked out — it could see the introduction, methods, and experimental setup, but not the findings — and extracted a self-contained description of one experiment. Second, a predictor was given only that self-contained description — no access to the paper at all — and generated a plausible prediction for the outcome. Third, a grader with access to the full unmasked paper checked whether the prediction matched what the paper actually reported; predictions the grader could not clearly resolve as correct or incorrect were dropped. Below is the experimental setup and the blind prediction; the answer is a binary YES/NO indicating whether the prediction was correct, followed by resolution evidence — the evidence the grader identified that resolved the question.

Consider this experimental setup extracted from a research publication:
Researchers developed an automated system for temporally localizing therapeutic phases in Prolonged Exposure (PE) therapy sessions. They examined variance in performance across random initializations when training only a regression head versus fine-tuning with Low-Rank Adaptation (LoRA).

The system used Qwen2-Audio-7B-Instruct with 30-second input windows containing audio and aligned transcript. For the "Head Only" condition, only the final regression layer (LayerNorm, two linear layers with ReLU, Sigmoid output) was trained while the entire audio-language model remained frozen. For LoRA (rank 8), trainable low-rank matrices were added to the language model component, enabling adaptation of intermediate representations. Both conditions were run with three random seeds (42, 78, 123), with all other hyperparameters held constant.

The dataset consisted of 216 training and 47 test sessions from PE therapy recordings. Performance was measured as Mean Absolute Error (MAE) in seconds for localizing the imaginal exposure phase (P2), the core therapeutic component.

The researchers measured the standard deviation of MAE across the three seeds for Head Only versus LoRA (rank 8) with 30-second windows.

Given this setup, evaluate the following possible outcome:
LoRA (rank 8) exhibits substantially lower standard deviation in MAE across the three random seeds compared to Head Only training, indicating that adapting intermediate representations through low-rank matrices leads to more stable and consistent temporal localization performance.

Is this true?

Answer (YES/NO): NO